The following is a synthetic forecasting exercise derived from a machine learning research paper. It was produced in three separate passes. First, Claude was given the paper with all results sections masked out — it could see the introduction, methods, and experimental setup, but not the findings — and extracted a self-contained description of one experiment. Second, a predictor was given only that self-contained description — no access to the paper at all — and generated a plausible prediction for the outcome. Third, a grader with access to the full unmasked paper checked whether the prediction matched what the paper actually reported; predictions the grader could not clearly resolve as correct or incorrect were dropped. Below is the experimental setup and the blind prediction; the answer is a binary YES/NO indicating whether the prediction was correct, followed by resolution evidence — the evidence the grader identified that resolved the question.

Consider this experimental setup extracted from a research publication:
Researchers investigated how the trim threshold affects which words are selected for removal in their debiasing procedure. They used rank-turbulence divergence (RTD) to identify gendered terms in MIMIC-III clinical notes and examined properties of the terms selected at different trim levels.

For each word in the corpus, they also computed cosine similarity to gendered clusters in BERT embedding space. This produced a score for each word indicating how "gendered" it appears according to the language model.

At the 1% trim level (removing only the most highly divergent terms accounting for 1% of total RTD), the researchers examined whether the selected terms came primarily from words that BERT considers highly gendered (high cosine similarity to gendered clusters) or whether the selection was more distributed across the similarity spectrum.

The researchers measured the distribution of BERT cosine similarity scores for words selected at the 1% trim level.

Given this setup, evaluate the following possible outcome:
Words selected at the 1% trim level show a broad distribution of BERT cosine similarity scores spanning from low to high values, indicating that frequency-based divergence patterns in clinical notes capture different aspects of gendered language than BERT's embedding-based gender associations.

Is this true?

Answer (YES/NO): YES